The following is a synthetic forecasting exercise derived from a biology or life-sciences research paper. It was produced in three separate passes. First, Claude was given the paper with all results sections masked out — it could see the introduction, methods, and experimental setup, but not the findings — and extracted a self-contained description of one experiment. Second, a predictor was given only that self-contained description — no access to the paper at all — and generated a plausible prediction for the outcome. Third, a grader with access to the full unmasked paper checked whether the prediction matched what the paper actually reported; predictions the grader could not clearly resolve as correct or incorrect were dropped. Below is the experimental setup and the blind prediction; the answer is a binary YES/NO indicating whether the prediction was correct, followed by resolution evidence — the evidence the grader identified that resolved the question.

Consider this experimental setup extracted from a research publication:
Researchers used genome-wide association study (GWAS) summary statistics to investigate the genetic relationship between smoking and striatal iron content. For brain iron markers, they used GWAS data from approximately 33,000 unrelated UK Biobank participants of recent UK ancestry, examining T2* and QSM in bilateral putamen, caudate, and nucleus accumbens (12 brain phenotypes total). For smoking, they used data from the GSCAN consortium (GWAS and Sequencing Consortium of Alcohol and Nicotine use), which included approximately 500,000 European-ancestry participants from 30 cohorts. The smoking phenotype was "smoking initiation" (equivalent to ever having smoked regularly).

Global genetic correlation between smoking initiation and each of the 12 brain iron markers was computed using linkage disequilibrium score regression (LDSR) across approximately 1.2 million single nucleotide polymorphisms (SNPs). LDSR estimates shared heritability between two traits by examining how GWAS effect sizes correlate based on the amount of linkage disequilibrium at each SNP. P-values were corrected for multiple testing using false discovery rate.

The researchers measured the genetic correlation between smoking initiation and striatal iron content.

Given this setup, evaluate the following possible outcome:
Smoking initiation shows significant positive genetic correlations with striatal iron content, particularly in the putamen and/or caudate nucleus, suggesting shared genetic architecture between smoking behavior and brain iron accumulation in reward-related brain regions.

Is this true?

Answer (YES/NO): YES